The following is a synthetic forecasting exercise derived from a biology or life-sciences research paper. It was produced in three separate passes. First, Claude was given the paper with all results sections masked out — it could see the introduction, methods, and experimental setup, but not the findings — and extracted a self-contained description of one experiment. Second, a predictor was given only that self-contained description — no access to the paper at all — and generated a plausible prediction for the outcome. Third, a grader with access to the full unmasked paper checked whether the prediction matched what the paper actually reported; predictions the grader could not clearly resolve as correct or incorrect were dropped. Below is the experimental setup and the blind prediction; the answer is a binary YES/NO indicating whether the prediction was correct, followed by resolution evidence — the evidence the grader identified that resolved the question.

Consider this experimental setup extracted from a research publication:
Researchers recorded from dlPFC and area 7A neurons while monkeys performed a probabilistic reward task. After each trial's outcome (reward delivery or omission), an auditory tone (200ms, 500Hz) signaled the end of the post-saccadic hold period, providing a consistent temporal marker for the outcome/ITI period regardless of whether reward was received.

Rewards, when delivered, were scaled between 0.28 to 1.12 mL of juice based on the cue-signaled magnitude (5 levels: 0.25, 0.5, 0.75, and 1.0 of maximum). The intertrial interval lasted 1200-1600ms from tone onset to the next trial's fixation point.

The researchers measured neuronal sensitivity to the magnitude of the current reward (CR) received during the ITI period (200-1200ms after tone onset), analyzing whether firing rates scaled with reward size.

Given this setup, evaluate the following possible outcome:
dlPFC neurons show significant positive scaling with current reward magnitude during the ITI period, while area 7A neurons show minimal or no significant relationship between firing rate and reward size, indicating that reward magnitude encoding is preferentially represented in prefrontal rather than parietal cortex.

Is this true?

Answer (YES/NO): NO